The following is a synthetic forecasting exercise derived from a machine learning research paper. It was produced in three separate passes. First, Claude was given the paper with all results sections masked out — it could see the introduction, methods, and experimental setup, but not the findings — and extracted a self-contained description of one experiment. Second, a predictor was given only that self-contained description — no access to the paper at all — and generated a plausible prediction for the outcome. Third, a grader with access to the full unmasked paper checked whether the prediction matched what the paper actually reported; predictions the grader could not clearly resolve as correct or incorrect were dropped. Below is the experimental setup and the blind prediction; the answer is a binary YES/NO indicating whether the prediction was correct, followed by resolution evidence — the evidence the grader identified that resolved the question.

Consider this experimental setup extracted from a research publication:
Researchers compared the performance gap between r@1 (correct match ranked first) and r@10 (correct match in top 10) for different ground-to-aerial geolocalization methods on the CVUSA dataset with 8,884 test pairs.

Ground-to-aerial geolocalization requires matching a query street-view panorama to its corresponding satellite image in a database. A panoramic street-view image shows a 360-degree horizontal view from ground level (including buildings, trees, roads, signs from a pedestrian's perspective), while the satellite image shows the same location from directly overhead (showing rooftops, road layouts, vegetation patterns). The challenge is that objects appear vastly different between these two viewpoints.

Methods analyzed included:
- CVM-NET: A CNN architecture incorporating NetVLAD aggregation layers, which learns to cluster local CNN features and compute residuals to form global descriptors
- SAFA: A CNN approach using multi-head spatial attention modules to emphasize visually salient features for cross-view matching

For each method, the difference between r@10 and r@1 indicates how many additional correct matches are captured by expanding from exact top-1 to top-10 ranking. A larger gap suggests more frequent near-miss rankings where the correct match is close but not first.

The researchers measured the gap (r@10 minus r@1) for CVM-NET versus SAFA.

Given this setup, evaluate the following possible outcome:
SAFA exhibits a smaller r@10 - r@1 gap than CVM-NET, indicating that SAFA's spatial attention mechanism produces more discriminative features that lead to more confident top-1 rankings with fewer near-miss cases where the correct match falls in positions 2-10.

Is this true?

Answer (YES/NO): YES